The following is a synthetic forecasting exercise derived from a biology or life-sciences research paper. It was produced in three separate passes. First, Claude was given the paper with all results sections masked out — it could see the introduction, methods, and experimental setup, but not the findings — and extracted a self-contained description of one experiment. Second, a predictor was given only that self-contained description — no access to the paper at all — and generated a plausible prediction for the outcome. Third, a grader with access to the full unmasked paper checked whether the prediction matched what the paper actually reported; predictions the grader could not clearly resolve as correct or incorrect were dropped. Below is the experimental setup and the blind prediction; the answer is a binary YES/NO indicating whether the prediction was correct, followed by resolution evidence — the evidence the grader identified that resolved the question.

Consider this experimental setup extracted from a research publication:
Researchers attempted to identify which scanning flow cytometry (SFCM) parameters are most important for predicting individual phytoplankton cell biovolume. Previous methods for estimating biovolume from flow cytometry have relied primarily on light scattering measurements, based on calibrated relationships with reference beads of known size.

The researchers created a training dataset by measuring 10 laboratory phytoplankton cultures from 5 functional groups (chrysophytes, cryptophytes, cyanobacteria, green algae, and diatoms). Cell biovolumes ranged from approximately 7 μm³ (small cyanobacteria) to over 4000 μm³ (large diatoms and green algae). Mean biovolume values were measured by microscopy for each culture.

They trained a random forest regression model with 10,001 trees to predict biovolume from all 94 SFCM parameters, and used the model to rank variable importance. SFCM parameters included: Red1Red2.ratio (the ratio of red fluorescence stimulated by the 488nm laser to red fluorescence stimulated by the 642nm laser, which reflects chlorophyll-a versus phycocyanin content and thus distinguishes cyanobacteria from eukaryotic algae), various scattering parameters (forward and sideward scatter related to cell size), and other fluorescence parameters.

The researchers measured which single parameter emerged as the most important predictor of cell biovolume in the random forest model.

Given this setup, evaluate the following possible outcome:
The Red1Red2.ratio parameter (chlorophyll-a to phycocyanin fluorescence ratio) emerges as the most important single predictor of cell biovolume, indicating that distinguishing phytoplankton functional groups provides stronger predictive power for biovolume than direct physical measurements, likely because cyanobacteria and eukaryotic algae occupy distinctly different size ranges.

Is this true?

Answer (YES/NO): YES